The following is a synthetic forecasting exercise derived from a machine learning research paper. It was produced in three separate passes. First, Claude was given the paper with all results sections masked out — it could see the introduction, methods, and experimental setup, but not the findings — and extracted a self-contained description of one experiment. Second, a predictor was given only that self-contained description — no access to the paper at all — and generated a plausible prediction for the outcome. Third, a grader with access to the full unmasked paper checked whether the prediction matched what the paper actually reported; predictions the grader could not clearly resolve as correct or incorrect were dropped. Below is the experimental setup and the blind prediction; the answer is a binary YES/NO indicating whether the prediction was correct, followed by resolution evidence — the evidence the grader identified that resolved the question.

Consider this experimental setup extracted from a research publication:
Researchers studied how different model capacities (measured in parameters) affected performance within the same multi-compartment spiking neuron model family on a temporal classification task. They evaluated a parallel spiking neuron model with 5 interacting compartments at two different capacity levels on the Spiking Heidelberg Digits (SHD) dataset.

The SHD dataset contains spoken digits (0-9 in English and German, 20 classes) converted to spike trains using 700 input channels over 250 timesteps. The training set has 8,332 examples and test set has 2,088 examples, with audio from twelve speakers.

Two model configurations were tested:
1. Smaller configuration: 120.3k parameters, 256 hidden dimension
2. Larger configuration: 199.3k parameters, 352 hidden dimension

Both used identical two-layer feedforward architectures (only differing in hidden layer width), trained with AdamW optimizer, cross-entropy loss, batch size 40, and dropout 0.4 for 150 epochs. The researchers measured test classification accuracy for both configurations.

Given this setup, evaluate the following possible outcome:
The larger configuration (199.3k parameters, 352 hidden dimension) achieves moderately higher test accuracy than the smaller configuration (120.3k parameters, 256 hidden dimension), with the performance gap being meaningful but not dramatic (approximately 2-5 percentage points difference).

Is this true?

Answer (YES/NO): NO